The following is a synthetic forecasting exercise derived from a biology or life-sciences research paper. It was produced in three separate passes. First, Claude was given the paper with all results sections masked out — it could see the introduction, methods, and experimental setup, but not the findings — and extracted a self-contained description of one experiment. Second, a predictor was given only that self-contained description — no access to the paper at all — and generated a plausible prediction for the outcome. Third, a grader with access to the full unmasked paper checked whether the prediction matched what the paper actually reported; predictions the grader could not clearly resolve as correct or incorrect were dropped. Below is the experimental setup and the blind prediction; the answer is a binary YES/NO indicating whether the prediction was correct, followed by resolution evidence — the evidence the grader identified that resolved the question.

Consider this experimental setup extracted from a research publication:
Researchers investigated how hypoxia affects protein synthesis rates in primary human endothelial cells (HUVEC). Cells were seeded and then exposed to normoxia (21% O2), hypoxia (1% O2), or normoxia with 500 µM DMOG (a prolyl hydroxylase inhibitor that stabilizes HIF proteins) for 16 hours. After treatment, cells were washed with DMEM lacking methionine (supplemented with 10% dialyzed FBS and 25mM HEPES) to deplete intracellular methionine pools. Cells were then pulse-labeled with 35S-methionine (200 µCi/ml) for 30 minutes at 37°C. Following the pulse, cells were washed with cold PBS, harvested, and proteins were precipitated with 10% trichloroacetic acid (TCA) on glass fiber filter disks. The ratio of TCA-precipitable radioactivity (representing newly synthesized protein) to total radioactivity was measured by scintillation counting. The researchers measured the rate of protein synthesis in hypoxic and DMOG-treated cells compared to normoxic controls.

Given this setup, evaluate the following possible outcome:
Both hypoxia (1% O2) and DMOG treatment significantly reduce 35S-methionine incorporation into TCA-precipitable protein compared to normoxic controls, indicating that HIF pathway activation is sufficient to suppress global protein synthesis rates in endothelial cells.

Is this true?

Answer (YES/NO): NO